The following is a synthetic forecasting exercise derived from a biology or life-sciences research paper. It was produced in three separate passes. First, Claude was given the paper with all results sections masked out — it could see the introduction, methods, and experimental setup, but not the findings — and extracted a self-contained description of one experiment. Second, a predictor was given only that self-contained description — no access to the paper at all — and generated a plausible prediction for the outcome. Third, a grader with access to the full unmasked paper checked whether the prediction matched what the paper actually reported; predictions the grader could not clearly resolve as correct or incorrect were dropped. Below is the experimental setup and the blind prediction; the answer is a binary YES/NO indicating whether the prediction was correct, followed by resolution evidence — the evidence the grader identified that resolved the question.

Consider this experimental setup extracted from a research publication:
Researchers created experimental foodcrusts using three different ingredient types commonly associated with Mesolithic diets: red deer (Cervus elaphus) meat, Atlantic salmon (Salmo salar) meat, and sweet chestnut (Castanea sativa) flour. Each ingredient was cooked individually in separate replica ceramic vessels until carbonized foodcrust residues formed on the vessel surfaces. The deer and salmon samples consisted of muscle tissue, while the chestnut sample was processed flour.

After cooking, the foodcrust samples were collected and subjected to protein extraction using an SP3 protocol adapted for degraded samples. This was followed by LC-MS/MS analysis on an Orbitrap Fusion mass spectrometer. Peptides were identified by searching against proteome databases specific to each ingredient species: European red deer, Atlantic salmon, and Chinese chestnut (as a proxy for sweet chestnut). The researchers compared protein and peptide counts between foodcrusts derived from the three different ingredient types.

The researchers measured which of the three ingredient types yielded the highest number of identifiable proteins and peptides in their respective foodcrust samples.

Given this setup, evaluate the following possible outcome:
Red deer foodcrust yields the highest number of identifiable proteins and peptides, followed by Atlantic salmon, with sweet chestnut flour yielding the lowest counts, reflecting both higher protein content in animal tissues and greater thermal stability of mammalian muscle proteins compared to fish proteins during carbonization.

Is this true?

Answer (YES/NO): NO